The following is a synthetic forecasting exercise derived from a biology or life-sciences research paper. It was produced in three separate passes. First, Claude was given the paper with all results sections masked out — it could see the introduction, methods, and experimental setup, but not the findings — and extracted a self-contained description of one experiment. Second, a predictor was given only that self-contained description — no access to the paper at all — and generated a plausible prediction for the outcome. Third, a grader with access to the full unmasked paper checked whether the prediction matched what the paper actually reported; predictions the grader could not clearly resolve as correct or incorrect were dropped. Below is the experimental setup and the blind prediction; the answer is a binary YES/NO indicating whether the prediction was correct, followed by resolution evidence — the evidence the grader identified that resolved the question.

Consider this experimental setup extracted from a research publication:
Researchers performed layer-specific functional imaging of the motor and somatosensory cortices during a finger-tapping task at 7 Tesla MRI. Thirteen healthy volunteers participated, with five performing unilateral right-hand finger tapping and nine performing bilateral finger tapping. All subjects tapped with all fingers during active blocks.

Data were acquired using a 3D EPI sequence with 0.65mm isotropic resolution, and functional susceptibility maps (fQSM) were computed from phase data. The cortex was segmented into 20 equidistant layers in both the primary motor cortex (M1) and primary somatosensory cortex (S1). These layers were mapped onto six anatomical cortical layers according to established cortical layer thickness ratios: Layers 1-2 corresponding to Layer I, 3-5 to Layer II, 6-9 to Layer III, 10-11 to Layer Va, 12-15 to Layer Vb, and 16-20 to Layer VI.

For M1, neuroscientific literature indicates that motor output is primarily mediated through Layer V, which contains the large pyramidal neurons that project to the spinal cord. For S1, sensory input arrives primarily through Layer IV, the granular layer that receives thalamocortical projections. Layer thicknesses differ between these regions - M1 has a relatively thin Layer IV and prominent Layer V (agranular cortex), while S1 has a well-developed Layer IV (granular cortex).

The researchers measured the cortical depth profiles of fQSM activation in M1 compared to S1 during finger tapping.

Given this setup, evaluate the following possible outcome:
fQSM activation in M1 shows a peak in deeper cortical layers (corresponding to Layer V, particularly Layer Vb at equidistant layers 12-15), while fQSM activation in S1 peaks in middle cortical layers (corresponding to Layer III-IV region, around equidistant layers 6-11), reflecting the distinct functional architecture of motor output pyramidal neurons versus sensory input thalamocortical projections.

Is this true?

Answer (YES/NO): NO